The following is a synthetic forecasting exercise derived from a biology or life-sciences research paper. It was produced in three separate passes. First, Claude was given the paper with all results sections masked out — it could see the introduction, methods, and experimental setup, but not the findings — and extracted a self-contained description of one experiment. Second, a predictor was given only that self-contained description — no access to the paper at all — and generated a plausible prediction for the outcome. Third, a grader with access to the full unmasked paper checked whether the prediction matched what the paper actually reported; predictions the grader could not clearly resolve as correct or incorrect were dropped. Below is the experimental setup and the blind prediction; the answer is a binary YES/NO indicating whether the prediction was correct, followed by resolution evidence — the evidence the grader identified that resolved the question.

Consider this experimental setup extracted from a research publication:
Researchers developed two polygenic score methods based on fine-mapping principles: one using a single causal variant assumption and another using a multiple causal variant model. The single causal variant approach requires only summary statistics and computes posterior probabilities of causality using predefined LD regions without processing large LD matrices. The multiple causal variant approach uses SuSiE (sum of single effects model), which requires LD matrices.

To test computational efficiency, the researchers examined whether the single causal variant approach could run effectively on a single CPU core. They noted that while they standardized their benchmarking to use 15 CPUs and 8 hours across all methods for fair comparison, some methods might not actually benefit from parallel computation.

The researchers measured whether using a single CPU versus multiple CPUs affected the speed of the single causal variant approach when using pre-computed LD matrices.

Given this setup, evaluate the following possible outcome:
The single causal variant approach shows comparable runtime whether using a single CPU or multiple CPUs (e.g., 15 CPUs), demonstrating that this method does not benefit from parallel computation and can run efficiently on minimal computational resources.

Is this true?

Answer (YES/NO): YES